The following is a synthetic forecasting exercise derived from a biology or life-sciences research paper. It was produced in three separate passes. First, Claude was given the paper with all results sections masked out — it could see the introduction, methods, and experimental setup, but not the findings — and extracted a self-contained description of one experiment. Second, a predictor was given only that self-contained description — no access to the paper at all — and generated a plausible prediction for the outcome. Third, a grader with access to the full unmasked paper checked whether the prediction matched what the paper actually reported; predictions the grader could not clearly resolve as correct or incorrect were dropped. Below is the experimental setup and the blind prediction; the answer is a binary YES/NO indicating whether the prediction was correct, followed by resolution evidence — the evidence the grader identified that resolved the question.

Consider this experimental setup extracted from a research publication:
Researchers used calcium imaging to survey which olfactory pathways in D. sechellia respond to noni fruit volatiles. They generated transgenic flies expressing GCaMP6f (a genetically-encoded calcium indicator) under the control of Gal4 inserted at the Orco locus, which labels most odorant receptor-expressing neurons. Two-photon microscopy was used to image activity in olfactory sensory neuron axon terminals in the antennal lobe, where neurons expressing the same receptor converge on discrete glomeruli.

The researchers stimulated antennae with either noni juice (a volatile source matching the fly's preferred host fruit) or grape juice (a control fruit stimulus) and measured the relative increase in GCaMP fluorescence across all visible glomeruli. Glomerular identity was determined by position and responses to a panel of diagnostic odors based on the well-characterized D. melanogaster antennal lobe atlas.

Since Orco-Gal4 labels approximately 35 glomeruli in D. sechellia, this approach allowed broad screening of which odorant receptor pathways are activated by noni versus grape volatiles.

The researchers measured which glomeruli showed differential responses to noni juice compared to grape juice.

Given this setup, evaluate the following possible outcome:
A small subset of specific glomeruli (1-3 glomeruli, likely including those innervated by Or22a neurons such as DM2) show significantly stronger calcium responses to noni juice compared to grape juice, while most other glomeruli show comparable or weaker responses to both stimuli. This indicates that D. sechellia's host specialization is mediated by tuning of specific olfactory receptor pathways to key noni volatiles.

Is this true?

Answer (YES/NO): YES